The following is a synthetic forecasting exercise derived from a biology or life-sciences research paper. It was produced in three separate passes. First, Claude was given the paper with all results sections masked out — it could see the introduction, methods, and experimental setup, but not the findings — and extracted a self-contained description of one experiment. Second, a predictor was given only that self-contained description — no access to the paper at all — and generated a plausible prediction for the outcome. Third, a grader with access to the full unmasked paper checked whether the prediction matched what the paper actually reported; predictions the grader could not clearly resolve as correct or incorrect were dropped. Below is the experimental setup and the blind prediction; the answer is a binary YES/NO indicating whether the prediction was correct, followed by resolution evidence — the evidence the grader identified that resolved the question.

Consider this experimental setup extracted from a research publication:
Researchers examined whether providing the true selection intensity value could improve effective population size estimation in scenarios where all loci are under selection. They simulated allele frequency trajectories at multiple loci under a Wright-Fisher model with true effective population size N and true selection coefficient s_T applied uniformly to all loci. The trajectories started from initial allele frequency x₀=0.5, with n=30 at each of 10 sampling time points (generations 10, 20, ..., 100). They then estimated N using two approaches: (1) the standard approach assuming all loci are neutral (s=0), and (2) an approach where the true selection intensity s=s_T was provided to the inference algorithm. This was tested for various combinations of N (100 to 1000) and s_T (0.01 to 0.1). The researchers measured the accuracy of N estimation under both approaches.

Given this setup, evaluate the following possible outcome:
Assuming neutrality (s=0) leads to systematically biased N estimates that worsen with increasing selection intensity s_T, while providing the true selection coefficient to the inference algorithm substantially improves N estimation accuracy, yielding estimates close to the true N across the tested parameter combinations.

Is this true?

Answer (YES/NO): YES